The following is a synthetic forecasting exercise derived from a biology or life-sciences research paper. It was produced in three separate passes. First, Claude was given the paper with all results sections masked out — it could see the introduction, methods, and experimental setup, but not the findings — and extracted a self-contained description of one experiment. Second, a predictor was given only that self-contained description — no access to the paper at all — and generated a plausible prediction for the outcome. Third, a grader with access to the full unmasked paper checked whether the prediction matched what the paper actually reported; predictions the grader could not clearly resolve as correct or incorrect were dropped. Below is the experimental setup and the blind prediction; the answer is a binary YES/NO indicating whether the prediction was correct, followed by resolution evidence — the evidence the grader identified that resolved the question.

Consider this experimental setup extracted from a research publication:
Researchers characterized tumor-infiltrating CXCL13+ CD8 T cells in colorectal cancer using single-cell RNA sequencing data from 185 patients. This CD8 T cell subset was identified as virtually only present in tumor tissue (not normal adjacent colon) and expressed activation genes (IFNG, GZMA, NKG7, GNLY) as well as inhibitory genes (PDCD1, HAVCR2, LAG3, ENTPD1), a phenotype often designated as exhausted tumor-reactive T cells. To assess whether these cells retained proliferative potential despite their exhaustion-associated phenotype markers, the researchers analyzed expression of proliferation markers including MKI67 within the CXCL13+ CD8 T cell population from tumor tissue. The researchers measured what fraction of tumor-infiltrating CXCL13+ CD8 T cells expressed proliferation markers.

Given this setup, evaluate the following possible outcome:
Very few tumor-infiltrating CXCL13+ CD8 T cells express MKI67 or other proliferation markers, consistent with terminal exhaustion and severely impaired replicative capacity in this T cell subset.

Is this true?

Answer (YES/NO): NO